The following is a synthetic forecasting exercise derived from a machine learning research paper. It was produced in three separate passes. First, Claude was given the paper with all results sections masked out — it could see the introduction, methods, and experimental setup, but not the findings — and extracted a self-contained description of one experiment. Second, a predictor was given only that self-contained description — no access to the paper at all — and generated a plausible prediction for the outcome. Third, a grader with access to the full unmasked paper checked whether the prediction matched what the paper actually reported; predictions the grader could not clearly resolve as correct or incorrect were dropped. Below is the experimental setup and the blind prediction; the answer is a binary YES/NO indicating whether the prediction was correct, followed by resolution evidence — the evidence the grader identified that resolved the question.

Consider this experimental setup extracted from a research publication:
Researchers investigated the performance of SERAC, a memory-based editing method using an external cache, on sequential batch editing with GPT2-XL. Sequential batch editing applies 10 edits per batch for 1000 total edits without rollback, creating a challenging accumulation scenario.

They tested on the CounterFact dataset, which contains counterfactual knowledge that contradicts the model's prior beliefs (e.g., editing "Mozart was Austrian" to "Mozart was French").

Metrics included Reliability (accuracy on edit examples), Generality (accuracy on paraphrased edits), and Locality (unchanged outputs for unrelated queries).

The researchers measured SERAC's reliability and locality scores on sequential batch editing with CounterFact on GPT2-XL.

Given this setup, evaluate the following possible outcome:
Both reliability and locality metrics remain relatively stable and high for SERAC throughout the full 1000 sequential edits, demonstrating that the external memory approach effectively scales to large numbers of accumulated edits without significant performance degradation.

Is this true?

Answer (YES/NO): NO